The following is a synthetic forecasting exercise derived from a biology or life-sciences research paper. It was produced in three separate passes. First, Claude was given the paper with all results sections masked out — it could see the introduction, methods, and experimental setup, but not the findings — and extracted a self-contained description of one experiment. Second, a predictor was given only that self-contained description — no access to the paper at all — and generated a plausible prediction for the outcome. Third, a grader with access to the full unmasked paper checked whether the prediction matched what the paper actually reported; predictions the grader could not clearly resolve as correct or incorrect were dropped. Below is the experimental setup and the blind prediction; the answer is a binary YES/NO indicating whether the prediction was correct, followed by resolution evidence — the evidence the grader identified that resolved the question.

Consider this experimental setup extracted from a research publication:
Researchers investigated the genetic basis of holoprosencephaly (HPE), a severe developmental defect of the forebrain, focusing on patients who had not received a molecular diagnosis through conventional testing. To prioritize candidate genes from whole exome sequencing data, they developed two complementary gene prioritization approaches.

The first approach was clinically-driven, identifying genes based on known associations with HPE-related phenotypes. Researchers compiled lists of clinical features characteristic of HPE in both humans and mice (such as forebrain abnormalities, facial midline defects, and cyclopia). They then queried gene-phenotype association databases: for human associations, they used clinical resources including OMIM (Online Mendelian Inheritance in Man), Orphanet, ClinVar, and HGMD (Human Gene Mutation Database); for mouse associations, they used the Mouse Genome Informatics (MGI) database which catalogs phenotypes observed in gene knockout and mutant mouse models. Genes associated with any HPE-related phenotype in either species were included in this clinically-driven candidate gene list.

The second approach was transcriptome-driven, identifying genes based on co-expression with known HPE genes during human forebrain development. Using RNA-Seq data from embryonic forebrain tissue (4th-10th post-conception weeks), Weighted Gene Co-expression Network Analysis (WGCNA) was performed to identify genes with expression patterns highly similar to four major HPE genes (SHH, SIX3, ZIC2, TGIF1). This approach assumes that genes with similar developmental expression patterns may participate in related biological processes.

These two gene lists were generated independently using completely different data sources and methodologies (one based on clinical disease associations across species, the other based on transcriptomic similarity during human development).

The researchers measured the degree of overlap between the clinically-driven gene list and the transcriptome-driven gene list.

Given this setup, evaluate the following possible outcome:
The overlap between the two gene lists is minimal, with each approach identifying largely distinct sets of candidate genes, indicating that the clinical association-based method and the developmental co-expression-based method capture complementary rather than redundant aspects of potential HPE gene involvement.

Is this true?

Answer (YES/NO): NO